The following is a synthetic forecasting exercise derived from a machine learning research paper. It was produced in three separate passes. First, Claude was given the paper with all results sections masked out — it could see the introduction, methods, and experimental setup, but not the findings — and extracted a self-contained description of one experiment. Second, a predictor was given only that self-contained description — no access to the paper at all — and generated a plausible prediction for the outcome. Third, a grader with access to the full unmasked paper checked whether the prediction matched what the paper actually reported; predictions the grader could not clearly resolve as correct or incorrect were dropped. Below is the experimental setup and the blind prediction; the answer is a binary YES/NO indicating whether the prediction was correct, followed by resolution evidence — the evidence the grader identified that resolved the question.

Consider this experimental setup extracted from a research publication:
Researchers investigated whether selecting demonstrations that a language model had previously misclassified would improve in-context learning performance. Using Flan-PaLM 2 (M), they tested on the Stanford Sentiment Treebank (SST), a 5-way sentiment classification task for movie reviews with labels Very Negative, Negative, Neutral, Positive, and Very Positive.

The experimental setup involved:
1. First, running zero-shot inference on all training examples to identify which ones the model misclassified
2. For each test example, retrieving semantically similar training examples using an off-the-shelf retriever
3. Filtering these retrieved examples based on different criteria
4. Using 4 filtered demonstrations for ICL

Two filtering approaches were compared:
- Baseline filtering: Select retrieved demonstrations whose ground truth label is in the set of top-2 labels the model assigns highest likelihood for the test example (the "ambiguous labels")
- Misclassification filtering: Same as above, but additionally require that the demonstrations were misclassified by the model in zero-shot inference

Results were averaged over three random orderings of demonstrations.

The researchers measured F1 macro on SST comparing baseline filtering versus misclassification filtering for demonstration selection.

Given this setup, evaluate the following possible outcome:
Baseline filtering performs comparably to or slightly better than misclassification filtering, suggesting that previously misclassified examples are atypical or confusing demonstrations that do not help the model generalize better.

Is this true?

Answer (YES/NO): NO